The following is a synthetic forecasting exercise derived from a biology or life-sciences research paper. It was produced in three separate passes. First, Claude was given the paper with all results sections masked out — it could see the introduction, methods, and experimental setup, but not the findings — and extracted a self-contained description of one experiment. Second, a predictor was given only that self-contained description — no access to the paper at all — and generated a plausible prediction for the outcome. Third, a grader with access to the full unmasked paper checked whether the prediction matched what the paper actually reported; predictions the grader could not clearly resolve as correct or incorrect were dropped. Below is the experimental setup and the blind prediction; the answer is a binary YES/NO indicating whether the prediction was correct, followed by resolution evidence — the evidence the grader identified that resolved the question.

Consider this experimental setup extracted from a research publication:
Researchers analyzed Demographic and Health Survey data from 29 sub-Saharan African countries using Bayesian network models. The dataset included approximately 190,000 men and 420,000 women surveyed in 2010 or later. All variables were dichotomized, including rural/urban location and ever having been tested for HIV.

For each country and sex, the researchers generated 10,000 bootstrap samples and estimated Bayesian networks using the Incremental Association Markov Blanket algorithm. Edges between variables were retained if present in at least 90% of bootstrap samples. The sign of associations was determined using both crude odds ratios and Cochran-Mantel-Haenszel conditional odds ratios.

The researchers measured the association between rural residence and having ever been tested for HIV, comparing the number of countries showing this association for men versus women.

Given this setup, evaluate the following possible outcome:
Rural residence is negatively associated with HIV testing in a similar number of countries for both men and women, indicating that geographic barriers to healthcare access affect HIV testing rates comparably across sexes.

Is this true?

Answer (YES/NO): YES